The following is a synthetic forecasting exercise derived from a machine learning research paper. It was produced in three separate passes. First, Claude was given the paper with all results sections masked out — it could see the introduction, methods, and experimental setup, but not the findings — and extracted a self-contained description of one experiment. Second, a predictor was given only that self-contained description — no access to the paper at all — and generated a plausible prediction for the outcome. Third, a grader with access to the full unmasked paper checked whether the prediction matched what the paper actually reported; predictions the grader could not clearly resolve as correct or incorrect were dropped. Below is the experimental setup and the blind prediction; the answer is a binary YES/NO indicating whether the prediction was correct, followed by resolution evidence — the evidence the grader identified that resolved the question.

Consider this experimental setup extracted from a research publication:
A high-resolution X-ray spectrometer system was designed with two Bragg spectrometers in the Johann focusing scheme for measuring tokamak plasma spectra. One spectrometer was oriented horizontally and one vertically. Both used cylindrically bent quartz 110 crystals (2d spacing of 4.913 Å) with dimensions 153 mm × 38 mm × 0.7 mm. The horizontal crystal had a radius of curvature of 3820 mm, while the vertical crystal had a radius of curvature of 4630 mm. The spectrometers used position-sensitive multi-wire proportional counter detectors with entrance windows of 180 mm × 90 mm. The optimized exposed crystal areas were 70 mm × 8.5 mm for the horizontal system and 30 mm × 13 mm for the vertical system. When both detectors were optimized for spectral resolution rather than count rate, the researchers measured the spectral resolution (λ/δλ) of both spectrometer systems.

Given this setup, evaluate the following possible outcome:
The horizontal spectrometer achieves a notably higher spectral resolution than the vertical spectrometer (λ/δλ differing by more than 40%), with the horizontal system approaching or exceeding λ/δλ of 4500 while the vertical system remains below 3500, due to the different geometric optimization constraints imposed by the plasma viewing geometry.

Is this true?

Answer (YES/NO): NO